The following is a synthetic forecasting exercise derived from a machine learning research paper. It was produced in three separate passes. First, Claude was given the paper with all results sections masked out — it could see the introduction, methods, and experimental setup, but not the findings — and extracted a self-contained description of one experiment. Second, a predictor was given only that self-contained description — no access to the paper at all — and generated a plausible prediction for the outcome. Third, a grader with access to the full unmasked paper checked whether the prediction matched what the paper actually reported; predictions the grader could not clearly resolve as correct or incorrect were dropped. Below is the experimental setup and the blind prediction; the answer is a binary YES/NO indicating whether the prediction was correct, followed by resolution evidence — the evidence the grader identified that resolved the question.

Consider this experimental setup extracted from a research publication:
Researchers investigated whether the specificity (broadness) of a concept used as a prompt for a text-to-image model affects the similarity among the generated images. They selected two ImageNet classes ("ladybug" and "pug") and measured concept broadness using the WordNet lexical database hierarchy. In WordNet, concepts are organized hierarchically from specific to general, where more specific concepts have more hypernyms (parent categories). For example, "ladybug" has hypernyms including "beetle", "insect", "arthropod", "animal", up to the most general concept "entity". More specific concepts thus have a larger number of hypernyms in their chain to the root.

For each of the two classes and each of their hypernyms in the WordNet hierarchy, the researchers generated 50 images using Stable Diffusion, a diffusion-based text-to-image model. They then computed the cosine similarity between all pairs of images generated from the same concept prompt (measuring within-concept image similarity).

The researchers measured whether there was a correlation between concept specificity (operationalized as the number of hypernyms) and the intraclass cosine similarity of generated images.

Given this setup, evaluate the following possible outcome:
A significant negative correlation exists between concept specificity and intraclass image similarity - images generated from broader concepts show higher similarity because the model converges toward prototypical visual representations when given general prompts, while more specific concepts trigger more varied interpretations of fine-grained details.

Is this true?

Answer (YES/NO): NO